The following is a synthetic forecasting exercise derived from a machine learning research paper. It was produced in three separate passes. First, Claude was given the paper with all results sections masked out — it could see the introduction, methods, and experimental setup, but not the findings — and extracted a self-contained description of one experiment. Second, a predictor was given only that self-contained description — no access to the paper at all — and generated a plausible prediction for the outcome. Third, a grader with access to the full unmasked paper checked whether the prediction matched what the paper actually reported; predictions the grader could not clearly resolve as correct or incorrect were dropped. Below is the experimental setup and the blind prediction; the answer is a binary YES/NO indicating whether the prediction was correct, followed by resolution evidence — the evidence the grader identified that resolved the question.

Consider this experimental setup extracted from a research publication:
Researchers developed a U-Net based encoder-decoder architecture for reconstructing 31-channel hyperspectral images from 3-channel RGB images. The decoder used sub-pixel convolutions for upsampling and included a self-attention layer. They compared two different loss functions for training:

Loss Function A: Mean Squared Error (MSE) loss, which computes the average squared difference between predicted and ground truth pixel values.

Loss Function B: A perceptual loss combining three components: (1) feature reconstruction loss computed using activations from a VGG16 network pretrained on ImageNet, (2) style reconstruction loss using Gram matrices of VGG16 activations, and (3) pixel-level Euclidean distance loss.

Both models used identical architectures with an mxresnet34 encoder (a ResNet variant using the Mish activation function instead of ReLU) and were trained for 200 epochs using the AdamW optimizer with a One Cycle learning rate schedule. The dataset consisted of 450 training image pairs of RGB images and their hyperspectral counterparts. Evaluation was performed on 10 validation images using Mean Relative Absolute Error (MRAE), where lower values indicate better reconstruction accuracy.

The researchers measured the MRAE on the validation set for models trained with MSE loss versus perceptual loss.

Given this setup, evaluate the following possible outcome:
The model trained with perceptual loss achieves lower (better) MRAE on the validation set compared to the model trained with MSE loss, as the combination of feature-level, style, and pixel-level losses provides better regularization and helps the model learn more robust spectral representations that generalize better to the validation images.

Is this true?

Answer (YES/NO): YES